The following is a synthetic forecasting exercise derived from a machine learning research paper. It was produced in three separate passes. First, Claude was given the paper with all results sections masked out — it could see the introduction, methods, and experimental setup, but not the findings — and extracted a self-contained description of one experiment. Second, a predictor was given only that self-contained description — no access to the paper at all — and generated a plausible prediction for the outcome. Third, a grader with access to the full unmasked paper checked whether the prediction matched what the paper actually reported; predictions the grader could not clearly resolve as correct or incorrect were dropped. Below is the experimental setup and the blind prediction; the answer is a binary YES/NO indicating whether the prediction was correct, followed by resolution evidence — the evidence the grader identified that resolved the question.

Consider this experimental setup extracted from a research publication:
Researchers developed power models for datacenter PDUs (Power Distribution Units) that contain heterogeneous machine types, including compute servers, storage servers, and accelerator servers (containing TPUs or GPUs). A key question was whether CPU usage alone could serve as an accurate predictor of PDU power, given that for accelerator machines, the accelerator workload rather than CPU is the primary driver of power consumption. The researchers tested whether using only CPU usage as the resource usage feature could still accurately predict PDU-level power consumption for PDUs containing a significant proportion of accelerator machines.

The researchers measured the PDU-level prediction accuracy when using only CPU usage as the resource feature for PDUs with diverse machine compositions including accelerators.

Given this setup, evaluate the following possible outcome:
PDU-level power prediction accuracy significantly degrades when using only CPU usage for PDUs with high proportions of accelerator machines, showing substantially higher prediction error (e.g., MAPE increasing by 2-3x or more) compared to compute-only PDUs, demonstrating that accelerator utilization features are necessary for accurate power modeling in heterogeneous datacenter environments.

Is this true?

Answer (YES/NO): NO